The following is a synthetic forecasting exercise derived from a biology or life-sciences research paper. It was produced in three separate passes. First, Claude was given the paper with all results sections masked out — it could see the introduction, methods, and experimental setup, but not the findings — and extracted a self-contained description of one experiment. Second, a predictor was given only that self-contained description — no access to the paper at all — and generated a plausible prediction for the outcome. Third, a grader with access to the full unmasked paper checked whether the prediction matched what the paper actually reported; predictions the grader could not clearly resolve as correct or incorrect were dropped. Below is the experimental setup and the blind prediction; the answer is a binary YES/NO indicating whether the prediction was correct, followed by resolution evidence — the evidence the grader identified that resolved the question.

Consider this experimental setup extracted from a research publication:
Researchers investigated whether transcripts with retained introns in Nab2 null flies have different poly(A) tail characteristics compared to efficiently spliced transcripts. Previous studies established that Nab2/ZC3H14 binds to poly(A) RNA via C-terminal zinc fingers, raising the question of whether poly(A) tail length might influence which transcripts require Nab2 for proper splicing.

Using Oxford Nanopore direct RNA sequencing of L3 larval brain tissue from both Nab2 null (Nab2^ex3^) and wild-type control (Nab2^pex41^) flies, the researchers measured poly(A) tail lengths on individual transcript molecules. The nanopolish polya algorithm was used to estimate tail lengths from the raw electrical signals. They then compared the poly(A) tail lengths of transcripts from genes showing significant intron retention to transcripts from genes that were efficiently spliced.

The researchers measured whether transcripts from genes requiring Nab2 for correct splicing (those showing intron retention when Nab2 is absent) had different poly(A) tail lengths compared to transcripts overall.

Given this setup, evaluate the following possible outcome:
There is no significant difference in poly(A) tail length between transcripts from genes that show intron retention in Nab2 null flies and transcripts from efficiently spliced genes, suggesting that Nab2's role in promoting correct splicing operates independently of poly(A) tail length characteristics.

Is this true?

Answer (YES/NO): NO